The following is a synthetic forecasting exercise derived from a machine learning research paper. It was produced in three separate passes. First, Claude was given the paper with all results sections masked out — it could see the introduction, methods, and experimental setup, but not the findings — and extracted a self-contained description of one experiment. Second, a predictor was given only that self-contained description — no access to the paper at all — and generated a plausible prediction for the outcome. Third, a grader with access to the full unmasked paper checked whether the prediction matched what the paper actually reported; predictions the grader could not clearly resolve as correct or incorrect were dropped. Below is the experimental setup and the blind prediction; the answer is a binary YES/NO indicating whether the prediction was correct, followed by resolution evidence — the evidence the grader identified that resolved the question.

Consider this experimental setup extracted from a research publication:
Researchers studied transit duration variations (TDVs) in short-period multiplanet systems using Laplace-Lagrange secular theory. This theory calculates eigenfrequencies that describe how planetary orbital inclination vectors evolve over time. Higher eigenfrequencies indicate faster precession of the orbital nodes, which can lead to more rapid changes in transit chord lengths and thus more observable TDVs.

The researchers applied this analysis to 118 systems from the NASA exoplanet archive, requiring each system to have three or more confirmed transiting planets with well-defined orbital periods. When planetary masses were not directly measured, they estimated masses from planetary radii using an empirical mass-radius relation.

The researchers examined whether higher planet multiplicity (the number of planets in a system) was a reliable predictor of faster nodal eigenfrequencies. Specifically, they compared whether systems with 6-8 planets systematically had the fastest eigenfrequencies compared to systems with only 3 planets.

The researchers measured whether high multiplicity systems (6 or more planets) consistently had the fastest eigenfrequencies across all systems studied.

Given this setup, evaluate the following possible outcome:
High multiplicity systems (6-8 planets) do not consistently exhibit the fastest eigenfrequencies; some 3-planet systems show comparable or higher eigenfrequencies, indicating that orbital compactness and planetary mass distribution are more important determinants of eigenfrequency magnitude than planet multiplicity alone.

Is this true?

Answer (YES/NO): YES